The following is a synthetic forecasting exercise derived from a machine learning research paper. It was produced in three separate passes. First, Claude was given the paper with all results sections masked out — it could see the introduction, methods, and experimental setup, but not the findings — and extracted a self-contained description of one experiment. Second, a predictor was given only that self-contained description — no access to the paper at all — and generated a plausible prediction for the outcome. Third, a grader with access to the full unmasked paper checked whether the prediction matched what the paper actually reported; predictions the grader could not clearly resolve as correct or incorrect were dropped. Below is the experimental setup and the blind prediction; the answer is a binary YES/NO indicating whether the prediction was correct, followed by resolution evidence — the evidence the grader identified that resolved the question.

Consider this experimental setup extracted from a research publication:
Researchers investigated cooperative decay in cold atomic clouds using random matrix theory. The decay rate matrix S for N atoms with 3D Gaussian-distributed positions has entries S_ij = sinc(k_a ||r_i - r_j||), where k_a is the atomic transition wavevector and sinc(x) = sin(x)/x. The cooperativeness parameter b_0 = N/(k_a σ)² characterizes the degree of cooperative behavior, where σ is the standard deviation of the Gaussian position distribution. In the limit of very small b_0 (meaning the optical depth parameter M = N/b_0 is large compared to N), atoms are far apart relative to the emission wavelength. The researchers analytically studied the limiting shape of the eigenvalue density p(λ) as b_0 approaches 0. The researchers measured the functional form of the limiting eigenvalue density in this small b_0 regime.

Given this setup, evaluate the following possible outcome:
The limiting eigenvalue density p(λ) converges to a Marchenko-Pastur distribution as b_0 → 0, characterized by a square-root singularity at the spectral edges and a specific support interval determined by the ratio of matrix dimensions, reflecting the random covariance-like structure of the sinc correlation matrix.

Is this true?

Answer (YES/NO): NO